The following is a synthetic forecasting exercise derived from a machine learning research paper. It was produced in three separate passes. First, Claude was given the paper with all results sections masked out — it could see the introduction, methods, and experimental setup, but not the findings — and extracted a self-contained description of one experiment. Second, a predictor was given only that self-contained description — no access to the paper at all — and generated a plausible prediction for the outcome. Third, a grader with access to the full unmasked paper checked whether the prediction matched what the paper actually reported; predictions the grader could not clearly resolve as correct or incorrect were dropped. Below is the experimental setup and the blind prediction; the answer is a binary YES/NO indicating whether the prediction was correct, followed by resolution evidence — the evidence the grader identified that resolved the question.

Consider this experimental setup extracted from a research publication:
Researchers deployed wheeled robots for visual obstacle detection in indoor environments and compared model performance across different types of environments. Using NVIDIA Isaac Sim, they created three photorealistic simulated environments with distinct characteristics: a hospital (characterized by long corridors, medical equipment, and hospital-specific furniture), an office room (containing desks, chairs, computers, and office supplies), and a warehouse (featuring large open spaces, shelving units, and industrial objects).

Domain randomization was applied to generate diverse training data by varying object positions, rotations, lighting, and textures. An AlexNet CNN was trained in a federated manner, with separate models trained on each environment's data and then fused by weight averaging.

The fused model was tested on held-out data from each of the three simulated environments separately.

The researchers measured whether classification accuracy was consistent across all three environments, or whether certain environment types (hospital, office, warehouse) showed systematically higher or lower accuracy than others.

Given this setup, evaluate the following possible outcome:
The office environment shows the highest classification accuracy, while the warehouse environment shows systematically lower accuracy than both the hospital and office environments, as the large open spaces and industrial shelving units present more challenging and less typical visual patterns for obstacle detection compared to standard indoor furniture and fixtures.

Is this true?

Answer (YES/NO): NO